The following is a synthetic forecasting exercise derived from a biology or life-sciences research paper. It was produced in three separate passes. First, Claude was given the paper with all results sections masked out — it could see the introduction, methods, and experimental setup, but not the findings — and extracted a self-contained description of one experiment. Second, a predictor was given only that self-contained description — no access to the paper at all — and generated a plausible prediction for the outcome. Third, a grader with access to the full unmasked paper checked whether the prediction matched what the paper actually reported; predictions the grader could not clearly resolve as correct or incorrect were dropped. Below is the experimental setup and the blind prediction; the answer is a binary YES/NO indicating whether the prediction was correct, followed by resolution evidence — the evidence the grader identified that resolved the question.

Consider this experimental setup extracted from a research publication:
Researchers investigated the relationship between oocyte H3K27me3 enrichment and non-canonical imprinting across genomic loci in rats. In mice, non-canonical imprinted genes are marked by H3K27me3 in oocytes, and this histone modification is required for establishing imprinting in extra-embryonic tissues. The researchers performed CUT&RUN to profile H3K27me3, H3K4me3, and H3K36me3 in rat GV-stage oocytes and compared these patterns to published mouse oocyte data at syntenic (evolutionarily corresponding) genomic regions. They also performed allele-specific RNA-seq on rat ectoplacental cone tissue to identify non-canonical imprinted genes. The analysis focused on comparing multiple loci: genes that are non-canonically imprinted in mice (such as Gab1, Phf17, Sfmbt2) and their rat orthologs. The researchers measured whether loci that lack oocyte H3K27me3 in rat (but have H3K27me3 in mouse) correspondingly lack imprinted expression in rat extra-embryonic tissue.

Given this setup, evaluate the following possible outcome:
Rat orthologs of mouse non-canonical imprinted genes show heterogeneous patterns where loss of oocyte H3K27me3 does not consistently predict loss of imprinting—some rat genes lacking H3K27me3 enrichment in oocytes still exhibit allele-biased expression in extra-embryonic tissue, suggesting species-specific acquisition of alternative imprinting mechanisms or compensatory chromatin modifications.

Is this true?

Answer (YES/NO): NO